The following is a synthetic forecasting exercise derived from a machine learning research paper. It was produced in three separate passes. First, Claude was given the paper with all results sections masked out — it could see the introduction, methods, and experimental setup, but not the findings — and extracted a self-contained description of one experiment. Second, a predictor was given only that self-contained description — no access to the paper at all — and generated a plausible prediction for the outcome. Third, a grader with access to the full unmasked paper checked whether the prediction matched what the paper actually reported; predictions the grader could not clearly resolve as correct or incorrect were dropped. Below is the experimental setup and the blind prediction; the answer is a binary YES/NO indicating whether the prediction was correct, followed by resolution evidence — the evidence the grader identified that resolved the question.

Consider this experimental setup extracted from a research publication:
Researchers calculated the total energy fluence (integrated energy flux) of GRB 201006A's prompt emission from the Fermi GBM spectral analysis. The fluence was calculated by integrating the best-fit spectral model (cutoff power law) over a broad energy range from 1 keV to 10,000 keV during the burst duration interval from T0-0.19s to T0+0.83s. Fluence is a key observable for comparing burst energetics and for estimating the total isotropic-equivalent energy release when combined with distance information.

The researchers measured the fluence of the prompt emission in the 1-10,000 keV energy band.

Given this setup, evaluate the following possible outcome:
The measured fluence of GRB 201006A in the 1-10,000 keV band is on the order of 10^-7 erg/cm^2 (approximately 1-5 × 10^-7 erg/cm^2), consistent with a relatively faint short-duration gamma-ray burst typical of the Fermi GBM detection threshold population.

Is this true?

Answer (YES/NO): YES